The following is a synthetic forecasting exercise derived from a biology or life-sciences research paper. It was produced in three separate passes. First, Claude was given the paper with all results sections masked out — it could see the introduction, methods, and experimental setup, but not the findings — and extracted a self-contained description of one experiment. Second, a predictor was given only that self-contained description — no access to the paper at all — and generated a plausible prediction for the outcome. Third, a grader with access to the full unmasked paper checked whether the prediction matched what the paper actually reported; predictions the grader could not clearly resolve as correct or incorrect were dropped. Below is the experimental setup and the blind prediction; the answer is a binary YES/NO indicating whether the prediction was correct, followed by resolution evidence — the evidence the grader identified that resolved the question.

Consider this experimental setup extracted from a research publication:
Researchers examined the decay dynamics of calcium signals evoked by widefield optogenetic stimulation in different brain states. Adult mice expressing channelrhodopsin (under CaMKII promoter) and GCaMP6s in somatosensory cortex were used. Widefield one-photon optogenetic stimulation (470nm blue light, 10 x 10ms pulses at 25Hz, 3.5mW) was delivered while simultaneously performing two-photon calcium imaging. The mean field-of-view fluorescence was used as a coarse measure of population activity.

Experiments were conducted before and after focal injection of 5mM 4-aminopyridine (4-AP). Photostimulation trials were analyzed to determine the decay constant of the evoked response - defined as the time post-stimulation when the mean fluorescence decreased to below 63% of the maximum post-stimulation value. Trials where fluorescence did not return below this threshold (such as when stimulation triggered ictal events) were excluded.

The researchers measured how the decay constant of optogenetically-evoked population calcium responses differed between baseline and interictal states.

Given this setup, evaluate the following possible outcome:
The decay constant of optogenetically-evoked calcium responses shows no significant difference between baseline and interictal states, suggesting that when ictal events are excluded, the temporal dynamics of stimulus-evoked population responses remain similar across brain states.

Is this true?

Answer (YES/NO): NO